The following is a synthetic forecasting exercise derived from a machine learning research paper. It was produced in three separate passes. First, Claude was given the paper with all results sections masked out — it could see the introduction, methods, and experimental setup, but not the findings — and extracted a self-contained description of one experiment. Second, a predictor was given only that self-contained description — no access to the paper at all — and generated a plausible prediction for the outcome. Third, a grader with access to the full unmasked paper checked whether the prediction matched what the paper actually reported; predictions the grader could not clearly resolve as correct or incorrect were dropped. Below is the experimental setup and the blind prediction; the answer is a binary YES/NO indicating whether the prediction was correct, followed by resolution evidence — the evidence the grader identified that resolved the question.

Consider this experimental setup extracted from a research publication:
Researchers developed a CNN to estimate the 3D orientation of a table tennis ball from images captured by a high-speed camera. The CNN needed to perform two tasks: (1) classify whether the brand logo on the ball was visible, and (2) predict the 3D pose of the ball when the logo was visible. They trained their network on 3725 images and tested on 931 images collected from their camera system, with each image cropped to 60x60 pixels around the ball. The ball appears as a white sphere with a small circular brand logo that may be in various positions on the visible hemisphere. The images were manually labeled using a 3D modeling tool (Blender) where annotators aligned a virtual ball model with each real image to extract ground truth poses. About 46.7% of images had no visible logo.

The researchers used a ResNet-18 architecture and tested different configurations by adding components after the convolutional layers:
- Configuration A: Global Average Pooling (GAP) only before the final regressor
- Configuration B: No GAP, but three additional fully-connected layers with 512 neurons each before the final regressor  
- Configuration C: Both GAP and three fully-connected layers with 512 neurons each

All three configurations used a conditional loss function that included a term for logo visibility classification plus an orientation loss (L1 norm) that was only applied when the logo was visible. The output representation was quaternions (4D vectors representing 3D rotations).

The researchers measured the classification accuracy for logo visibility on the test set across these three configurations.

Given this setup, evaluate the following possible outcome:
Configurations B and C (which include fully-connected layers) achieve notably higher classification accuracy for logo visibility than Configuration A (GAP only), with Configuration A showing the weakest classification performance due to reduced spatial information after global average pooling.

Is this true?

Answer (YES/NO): NO